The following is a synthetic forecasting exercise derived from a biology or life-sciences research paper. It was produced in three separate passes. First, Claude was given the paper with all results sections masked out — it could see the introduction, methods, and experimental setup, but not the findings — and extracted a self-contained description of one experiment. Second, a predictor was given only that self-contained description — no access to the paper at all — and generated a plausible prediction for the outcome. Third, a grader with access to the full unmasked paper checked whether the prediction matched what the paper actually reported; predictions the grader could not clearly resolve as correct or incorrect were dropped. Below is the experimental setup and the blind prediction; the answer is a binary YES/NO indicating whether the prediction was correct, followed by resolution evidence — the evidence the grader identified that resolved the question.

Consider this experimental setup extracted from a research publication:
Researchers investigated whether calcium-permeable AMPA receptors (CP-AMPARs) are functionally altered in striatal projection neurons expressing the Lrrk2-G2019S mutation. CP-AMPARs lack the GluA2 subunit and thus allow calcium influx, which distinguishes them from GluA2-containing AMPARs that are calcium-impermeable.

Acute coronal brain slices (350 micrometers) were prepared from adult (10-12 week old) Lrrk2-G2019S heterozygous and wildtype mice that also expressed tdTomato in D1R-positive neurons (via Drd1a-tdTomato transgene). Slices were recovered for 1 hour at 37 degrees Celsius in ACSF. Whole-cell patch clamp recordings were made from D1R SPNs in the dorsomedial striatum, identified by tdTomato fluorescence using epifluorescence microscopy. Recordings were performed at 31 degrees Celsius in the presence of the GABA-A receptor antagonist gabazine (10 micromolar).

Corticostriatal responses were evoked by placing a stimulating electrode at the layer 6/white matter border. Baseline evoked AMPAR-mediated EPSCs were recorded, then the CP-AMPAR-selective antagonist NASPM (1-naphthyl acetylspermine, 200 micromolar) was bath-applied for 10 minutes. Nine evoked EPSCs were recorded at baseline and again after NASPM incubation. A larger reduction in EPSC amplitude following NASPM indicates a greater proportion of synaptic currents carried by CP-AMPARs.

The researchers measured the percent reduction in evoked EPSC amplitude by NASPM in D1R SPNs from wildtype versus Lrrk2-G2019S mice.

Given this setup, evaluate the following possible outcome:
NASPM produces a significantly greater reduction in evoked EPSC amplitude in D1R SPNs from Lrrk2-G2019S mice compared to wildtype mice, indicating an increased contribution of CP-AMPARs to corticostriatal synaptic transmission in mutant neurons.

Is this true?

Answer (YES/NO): YES